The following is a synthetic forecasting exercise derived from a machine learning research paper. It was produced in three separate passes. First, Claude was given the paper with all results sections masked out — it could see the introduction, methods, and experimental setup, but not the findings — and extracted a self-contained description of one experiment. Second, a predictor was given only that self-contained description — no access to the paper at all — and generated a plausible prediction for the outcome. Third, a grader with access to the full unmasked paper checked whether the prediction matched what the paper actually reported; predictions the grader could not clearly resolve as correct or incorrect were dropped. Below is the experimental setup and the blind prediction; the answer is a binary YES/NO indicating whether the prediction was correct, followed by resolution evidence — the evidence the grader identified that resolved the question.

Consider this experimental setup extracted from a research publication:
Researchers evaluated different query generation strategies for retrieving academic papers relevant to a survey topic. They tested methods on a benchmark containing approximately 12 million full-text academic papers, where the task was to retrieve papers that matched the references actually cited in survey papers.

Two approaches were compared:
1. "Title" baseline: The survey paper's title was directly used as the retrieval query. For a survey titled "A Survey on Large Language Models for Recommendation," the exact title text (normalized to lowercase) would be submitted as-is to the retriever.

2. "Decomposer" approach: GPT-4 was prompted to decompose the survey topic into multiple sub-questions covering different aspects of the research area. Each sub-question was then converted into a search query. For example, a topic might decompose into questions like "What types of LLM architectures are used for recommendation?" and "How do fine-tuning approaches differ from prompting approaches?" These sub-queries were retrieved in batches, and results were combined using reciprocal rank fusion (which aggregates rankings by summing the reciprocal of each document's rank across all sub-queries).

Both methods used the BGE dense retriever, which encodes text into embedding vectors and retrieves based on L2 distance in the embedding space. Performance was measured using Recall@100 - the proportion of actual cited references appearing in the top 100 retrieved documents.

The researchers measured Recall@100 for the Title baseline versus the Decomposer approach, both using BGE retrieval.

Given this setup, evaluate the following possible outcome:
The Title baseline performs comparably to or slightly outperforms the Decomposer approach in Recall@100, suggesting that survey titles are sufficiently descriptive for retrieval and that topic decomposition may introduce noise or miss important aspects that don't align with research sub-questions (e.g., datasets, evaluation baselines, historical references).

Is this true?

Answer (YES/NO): YES